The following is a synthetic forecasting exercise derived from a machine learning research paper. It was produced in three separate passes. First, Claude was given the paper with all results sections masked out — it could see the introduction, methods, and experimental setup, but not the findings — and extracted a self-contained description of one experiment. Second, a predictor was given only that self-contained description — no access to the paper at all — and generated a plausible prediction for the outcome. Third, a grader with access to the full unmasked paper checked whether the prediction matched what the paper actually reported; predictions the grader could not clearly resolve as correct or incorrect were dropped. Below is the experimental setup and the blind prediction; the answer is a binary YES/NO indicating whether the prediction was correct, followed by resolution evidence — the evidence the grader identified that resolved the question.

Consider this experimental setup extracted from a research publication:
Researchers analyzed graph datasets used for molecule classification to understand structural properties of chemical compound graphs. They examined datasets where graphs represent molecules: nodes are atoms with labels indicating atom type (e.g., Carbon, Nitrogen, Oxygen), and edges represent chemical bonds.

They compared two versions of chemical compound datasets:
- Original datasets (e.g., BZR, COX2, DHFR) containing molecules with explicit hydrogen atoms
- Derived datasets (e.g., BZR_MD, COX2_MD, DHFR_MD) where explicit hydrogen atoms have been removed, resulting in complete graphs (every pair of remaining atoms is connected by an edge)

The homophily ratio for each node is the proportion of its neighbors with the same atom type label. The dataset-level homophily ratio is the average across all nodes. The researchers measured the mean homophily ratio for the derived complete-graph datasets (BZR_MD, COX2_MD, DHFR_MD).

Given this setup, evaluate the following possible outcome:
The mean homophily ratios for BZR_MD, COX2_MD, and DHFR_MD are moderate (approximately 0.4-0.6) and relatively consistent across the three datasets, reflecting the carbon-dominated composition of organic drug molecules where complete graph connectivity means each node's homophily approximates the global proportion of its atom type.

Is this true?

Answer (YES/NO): YES